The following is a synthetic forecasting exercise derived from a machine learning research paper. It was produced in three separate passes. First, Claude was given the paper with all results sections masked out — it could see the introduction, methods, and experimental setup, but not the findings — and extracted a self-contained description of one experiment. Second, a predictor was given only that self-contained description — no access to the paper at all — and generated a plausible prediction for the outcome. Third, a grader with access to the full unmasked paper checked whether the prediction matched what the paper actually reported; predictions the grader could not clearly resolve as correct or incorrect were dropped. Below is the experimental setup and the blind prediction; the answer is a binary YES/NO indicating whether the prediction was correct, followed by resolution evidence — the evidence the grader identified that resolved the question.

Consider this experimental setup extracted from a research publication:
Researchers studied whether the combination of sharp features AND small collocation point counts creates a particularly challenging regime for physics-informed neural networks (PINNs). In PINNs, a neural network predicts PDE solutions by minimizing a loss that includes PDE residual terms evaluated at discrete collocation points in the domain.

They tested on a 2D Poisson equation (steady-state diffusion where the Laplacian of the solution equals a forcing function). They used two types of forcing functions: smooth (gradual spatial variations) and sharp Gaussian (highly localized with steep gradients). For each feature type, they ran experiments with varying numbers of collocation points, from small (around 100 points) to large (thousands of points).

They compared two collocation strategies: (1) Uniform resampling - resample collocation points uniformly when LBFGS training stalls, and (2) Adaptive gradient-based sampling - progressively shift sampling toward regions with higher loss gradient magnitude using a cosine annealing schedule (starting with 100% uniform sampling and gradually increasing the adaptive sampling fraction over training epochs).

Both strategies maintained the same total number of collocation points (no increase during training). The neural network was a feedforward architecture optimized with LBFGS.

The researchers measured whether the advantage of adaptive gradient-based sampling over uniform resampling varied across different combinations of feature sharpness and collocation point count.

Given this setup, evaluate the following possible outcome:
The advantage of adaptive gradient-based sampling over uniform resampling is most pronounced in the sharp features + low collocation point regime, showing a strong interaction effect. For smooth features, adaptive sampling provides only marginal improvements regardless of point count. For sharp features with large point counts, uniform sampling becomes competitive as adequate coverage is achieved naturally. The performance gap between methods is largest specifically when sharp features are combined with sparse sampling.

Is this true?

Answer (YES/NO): YES